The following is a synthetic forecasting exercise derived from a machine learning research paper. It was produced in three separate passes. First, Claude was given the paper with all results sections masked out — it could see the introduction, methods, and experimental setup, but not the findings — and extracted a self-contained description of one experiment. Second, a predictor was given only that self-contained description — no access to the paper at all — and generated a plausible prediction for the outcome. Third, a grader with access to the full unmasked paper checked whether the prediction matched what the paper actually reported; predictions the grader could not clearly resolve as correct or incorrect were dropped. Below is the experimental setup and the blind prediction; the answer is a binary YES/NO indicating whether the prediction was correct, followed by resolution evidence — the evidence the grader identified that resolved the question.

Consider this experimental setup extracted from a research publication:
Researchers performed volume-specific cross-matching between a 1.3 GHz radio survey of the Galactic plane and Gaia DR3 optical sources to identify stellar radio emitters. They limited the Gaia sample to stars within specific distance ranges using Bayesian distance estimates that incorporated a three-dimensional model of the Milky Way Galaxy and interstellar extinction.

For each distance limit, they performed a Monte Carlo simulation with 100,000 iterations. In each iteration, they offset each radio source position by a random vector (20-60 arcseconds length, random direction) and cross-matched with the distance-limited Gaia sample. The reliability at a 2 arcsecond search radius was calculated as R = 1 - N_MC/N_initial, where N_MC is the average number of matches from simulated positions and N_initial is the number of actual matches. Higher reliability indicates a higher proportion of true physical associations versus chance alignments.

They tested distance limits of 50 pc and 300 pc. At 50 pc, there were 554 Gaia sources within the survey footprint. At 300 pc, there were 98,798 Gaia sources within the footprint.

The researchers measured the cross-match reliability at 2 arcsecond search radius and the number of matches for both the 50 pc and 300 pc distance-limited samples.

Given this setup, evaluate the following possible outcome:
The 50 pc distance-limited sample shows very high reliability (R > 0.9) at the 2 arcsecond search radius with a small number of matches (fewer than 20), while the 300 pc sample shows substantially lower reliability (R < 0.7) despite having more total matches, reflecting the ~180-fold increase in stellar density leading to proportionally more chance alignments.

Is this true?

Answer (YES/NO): YES